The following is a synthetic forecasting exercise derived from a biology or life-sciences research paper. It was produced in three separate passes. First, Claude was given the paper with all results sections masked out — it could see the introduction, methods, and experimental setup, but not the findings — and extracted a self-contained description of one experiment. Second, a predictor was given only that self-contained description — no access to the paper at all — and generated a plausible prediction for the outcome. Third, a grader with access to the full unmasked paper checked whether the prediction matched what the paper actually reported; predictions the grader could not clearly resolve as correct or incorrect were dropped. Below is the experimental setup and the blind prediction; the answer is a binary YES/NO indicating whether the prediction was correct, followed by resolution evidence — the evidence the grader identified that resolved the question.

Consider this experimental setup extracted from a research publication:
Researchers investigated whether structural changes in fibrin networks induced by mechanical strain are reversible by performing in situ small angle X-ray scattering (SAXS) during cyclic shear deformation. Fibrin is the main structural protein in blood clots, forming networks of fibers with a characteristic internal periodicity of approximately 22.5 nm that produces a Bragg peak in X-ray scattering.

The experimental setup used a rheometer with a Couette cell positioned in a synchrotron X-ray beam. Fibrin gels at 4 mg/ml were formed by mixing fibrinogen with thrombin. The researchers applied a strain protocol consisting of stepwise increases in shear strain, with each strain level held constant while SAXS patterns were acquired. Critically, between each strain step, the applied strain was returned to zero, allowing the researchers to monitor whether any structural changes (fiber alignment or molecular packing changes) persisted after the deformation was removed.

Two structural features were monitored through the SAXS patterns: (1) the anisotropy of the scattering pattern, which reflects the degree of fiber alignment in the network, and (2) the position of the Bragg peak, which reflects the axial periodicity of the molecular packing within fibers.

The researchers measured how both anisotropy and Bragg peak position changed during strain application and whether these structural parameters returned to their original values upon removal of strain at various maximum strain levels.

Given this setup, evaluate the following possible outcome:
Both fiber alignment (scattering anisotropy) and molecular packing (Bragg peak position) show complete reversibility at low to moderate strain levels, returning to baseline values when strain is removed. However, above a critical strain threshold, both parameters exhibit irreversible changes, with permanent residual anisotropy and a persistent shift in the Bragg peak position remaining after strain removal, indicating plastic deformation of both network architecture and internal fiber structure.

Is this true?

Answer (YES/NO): NO